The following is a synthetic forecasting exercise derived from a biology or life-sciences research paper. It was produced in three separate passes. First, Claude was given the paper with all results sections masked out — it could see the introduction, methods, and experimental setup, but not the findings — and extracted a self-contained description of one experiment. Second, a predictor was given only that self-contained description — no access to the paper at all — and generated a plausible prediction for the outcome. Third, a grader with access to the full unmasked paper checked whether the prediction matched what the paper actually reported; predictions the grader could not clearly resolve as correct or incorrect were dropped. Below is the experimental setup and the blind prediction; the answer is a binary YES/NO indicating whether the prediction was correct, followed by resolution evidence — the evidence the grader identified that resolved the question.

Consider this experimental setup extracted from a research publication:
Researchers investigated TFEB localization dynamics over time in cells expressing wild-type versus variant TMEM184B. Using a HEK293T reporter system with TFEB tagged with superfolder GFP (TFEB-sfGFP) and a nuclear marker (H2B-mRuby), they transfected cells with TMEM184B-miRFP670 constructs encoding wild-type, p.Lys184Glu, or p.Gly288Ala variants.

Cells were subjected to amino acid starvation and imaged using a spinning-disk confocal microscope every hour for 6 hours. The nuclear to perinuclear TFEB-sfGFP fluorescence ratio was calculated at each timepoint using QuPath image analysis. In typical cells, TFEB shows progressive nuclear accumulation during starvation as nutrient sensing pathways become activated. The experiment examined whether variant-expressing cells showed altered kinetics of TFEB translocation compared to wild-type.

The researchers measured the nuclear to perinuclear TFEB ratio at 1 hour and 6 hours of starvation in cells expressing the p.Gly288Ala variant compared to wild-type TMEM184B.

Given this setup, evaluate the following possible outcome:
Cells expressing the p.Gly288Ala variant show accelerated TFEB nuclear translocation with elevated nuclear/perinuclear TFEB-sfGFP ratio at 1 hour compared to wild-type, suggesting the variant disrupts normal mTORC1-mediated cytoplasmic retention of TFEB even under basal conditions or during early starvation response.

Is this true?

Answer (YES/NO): NO